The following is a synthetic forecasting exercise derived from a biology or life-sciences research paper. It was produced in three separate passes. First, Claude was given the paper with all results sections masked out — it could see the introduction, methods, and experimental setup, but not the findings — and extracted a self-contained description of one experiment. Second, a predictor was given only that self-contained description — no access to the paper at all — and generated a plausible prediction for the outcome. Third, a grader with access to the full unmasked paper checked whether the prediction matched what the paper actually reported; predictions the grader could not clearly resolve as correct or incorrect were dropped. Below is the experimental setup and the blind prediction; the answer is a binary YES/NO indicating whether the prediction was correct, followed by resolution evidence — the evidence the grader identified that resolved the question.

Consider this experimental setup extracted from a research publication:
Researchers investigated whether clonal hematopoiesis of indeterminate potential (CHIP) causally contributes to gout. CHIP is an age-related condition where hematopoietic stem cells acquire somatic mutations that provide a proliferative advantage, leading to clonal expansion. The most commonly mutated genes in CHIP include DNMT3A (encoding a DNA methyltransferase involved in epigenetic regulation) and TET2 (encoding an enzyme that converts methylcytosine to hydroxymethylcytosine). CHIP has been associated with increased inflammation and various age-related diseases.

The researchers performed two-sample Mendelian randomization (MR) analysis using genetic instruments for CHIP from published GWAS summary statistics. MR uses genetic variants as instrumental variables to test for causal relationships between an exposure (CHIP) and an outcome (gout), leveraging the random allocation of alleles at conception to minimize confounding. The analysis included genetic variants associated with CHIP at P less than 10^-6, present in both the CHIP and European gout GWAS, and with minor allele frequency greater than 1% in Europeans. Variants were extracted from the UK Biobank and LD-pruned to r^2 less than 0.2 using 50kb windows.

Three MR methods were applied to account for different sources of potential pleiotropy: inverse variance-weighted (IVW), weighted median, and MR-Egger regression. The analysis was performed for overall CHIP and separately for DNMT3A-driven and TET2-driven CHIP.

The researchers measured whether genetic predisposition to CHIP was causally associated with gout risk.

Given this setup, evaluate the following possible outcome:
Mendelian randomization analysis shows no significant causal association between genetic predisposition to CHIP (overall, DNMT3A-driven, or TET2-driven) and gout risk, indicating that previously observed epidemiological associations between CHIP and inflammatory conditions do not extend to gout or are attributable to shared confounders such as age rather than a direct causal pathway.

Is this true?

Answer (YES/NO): NO